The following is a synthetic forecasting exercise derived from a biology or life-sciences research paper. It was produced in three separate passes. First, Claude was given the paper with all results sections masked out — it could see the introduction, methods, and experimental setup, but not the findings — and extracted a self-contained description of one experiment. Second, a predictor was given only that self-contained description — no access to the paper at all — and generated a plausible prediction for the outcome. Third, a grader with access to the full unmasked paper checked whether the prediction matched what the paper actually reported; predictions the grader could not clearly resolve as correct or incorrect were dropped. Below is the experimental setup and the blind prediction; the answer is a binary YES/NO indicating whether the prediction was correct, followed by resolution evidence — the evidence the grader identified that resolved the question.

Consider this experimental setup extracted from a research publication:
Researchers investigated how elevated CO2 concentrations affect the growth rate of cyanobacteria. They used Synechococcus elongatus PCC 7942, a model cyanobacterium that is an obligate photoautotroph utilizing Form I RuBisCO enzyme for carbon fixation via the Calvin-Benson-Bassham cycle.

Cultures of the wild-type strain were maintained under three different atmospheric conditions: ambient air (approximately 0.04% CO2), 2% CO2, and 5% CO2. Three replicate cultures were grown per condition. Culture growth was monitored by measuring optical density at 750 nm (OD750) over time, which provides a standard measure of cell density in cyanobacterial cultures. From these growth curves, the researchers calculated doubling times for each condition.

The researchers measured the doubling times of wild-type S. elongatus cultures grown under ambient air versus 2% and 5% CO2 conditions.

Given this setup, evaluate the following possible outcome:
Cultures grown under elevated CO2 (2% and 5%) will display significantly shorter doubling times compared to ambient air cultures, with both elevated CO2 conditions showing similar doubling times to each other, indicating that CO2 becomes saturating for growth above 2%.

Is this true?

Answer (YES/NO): YES